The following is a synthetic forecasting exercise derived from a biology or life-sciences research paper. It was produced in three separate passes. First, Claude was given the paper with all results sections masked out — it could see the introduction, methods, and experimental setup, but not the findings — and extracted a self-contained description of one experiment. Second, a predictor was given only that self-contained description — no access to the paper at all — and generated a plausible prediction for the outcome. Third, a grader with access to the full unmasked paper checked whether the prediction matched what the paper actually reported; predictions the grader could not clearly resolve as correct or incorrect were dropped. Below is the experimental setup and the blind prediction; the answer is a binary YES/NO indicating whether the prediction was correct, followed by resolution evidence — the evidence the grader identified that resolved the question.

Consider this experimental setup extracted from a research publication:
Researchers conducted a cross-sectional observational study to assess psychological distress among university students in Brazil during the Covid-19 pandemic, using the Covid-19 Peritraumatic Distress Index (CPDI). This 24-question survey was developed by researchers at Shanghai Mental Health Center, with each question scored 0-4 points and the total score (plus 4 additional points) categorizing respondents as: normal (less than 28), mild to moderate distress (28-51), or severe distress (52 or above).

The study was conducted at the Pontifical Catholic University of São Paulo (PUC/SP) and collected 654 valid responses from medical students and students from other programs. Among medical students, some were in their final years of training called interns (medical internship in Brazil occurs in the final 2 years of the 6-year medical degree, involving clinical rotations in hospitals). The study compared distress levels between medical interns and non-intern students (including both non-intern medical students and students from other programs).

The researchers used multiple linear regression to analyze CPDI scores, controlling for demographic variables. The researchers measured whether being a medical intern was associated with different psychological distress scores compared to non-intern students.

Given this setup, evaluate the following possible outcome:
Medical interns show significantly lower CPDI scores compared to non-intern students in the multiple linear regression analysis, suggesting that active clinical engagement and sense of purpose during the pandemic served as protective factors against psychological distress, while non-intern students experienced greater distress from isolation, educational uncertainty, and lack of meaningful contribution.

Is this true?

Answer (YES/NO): YES